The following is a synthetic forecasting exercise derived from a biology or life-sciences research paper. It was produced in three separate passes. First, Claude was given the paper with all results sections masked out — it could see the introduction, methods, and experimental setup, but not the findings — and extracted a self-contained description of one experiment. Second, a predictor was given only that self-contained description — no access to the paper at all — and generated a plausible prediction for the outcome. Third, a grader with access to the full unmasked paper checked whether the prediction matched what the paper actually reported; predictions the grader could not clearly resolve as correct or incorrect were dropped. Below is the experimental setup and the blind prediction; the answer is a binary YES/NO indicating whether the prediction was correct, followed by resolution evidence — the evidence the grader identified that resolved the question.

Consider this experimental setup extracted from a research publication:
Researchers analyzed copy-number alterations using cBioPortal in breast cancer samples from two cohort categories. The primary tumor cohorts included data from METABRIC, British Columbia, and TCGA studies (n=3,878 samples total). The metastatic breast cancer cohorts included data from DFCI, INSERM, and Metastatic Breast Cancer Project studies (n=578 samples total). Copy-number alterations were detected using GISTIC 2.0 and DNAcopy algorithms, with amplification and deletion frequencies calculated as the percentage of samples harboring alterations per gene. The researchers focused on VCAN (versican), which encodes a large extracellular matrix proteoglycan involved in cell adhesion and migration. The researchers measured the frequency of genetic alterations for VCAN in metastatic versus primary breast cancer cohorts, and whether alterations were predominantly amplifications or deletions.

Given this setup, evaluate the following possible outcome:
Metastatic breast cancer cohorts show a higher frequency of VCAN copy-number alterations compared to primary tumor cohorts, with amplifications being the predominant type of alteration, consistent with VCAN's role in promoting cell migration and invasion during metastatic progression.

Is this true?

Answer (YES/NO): NO